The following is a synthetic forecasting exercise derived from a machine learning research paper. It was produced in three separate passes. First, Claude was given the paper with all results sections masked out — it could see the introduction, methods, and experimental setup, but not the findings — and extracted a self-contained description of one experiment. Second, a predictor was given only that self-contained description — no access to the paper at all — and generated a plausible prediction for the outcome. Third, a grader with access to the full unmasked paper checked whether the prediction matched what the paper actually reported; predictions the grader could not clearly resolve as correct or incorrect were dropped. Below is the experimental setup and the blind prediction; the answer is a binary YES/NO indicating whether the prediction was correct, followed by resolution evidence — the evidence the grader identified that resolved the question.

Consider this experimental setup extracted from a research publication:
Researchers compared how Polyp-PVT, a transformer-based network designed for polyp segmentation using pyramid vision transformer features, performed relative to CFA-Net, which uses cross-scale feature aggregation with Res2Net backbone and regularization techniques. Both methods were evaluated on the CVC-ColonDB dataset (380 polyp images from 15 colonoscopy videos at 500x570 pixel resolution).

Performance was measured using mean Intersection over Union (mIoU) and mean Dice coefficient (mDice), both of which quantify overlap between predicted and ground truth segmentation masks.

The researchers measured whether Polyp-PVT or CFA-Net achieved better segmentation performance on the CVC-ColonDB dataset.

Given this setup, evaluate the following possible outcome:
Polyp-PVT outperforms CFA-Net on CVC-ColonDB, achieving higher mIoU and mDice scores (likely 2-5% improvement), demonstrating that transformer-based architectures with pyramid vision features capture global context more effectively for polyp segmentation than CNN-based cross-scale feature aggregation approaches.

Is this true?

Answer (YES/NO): NO